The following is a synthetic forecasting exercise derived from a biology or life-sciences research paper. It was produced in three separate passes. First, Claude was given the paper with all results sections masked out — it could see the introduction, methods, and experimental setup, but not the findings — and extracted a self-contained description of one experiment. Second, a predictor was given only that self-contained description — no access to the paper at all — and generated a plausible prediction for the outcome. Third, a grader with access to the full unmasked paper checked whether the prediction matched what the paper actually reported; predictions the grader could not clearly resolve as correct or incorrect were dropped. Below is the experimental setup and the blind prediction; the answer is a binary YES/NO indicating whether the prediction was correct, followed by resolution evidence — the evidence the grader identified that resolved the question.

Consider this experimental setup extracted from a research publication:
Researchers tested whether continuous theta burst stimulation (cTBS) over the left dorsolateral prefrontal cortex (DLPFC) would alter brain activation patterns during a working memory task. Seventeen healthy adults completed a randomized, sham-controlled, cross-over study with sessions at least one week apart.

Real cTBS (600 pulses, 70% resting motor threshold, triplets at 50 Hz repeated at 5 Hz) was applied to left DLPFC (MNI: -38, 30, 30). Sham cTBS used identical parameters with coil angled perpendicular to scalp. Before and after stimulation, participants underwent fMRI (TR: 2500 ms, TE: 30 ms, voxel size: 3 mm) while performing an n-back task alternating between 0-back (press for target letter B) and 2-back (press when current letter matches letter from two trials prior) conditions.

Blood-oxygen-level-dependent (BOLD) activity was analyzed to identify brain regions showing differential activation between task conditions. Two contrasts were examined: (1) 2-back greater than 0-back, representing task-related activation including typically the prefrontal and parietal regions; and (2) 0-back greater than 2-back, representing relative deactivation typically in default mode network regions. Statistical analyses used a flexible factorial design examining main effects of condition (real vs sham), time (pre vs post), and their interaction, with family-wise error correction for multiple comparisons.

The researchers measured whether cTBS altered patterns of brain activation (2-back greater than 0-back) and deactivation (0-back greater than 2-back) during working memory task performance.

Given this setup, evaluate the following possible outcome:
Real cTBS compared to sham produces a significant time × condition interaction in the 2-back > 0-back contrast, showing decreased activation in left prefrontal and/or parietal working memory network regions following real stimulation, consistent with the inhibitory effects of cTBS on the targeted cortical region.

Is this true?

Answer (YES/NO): NO